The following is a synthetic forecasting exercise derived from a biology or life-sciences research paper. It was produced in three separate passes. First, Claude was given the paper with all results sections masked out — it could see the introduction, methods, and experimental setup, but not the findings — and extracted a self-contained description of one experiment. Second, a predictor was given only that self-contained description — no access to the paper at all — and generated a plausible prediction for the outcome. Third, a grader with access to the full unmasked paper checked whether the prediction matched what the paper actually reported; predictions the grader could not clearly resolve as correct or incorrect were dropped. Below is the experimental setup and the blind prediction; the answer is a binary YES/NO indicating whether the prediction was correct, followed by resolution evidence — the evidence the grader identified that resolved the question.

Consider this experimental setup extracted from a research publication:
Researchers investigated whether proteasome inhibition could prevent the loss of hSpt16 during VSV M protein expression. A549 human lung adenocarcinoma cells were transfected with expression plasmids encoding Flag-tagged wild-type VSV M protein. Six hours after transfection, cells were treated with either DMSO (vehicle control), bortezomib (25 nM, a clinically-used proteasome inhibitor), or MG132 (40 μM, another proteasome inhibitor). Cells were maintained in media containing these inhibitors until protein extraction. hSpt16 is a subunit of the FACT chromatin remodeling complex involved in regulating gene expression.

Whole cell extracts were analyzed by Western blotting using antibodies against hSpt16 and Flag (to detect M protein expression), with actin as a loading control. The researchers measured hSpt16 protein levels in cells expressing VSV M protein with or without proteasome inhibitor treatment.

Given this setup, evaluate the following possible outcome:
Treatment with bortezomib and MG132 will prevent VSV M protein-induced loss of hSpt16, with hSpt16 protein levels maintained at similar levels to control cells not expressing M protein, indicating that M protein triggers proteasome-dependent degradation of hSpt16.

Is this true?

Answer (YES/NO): YES